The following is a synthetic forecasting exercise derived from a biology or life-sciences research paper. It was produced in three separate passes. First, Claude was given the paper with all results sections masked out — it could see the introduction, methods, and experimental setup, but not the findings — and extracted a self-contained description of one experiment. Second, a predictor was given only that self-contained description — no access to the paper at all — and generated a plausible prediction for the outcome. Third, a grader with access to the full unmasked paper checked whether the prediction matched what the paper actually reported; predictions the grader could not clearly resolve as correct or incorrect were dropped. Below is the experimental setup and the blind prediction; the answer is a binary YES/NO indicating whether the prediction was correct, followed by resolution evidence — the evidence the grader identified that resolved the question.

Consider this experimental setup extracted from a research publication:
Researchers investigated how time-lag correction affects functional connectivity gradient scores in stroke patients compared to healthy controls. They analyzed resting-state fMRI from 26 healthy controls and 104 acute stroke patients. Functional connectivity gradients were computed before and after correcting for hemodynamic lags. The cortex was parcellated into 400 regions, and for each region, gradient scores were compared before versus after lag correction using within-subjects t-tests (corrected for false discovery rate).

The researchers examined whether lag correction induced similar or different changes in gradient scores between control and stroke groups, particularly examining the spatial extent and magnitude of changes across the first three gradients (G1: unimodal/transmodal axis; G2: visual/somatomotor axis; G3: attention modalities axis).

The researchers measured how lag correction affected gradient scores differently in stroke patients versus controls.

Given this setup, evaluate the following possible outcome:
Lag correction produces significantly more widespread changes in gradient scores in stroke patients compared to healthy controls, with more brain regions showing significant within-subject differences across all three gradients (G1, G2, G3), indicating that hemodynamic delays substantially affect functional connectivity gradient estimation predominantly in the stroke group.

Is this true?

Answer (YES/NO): YES